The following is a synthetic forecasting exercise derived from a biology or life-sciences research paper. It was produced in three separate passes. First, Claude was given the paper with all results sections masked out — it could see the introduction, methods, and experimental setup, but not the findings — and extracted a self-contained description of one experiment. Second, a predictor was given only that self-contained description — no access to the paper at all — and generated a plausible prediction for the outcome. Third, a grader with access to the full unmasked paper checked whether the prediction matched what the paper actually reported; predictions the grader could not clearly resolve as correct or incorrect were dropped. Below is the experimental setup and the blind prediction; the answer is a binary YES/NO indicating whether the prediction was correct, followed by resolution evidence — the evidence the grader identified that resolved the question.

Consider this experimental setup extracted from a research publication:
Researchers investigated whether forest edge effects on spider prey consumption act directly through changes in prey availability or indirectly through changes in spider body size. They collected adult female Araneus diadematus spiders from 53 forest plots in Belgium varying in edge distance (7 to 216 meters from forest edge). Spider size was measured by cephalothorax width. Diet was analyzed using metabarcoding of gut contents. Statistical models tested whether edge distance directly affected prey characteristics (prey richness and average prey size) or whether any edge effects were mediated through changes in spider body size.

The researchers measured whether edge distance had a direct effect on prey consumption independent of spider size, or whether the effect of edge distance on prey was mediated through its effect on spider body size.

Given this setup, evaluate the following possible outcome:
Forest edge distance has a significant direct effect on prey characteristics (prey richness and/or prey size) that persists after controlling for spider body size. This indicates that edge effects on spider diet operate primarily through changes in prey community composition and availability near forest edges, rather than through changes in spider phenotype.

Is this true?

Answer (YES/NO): NO